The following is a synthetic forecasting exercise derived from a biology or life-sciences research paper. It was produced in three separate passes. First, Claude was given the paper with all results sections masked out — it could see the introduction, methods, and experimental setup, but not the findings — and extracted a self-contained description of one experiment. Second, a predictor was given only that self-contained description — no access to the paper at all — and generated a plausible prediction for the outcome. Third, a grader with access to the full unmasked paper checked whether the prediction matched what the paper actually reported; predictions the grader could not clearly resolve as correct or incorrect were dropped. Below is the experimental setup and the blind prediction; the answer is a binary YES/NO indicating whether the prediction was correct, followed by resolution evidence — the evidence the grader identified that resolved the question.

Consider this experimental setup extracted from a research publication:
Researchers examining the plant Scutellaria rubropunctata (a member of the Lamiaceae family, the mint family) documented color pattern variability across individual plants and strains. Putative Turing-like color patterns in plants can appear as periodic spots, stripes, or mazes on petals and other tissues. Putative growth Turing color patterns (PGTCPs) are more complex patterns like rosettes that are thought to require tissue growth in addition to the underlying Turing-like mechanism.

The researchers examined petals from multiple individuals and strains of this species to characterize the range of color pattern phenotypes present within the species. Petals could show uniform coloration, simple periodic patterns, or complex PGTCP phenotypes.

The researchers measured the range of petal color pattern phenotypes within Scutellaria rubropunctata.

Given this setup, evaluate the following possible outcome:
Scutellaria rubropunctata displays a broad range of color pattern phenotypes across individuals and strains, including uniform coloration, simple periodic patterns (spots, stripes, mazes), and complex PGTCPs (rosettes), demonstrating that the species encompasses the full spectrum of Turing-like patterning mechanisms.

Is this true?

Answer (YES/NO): YES